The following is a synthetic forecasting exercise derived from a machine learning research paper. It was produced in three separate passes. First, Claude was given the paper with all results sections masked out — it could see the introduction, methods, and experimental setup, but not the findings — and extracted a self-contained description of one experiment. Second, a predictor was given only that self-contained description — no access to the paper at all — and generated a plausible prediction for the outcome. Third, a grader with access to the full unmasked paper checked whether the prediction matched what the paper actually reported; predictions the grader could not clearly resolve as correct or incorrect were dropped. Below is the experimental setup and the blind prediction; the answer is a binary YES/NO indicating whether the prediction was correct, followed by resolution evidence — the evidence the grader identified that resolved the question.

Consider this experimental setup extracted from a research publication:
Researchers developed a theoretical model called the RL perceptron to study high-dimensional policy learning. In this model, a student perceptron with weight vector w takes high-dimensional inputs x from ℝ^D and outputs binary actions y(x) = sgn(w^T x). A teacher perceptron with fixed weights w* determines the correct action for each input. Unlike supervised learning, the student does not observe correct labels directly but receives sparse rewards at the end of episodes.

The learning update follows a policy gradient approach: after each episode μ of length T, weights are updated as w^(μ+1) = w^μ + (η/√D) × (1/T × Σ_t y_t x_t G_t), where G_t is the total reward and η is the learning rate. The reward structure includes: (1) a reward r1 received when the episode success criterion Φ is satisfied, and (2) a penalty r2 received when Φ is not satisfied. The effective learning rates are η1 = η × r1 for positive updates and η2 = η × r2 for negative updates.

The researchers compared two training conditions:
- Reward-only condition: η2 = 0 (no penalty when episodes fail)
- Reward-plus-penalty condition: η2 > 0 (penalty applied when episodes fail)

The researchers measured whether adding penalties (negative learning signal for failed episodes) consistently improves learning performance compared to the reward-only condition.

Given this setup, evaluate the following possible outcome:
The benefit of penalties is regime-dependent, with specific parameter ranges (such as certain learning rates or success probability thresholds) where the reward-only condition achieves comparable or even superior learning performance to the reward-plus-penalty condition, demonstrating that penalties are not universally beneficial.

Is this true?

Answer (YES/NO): YES